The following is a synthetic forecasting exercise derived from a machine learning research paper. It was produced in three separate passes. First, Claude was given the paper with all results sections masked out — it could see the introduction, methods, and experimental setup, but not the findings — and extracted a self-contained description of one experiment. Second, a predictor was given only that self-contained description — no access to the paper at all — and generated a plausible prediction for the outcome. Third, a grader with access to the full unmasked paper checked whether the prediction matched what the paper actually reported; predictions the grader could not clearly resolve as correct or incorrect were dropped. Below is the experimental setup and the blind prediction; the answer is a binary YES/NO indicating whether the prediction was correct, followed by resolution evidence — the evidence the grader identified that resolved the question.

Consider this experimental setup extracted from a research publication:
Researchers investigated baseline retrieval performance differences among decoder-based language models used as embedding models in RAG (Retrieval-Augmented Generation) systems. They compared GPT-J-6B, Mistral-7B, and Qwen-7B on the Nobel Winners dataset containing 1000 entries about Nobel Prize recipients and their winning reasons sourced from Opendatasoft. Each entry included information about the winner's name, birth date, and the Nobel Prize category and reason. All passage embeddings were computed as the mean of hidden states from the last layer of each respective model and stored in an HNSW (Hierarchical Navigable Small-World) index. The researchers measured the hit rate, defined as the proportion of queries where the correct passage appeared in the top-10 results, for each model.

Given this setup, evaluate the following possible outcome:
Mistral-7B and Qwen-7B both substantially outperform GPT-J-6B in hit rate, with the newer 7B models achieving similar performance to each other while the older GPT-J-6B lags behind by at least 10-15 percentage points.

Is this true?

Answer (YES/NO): NO